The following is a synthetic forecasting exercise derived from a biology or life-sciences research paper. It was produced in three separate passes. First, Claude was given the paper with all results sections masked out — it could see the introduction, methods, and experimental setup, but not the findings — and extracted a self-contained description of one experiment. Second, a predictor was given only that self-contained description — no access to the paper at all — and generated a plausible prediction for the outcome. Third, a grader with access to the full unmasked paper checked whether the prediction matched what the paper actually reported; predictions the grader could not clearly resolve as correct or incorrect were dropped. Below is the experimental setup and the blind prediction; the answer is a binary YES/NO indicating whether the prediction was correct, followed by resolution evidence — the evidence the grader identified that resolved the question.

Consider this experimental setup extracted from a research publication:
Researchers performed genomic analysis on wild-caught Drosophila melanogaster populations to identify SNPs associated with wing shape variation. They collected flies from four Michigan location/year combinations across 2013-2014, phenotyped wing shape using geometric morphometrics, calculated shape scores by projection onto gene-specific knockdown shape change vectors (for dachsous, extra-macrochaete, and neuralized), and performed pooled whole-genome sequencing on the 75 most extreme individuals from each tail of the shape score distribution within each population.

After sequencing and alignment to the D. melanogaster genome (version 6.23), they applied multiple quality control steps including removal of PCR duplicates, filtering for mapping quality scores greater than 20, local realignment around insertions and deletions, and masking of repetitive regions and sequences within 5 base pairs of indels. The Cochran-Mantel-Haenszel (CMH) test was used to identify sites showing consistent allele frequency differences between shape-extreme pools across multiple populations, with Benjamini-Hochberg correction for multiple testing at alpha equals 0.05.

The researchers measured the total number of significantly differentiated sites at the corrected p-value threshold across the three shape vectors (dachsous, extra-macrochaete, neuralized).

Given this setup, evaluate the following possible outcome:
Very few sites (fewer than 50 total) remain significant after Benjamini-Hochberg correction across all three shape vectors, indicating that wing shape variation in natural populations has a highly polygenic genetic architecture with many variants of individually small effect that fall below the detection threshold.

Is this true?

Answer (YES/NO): YES